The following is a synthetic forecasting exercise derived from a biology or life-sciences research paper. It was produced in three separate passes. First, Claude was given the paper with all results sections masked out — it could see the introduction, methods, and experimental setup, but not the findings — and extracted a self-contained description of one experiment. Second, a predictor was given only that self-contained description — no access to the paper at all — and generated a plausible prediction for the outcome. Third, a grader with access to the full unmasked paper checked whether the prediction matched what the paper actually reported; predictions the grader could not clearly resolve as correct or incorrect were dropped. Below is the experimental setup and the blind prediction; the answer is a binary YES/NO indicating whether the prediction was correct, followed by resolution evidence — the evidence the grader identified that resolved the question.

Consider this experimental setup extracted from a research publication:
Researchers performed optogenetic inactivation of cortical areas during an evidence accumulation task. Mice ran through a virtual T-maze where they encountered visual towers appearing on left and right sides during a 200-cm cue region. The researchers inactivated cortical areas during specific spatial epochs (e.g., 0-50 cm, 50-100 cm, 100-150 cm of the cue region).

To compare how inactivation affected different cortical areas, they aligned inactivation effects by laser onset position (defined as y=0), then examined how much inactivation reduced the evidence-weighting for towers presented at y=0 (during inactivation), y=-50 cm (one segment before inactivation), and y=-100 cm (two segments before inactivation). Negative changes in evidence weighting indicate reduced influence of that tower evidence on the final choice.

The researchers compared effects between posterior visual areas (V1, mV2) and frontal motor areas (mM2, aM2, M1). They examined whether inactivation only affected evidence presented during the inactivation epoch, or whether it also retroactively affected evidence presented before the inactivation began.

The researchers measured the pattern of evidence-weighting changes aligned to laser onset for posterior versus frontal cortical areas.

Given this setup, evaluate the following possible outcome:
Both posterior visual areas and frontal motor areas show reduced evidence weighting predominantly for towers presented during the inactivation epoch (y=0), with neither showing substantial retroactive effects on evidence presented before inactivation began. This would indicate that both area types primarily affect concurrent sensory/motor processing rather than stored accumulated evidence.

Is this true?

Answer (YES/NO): NO